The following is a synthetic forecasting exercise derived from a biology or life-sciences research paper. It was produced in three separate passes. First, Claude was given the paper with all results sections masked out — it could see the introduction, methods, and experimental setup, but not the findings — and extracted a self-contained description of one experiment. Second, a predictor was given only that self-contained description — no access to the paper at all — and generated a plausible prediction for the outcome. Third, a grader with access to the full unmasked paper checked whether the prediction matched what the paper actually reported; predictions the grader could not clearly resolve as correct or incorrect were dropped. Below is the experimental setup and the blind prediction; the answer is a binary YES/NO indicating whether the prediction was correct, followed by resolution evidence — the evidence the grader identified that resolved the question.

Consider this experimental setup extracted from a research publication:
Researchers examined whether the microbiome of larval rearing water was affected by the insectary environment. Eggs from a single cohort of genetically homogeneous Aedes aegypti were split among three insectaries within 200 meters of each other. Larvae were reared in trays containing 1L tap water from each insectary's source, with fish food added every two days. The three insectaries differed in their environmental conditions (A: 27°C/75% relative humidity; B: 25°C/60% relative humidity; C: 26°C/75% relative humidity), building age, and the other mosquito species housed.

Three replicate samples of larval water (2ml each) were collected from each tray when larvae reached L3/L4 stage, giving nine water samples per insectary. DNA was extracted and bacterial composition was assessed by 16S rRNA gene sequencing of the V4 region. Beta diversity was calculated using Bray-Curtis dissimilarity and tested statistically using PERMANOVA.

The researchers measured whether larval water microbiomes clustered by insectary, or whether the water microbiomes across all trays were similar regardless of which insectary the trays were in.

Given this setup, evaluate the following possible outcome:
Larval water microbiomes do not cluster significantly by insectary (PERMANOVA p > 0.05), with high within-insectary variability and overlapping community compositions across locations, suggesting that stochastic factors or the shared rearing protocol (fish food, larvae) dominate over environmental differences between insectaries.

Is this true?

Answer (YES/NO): NO